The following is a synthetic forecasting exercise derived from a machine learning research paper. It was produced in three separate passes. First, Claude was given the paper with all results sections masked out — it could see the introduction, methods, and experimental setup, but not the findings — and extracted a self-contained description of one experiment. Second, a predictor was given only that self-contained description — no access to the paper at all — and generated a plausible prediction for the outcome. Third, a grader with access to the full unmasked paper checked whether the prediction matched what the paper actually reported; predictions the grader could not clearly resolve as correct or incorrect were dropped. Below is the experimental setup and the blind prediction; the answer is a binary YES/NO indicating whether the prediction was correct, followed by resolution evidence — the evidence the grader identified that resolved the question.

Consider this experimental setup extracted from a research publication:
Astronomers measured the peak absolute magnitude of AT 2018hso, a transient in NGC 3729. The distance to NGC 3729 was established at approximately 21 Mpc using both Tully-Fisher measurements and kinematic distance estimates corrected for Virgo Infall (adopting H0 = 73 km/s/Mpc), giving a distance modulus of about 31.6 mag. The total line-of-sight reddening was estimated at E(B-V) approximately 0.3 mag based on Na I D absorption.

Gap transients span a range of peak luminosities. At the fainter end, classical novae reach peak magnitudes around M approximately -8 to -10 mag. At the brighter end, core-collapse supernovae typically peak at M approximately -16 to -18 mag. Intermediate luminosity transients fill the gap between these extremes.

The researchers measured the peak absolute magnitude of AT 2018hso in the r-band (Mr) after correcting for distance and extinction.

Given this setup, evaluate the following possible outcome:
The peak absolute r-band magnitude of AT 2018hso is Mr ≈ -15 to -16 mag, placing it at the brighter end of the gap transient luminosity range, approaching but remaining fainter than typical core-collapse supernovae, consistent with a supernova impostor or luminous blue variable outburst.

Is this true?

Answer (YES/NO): NO